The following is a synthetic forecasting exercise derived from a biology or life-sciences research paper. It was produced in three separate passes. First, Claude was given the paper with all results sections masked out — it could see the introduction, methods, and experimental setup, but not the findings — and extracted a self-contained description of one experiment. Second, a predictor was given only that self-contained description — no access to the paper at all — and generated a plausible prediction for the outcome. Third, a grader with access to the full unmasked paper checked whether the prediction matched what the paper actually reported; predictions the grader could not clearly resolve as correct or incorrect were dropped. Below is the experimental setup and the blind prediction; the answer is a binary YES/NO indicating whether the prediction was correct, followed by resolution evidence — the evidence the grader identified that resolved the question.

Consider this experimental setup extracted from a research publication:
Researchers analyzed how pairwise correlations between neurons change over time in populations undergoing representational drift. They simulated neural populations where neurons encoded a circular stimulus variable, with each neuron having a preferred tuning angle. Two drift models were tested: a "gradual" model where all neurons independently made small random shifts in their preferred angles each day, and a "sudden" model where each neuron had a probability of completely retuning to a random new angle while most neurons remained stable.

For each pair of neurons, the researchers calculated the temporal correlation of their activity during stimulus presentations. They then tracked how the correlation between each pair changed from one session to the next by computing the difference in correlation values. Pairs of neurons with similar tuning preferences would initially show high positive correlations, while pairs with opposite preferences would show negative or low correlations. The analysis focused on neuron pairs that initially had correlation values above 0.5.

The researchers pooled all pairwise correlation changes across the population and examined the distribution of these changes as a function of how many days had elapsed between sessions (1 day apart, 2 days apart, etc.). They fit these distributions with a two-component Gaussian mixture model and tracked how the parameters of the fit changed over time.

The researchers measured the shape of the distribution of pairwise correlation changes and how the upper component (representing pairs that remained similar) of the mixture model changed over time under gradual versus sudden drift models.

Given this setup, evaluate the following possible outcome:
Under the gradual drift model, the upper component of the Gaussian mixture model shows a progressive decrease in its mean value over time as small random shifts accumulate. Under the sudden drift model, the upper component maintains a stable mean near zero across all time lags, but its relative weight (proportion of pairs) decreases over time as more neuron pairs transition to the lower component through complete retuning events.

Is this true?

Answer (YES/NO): NO